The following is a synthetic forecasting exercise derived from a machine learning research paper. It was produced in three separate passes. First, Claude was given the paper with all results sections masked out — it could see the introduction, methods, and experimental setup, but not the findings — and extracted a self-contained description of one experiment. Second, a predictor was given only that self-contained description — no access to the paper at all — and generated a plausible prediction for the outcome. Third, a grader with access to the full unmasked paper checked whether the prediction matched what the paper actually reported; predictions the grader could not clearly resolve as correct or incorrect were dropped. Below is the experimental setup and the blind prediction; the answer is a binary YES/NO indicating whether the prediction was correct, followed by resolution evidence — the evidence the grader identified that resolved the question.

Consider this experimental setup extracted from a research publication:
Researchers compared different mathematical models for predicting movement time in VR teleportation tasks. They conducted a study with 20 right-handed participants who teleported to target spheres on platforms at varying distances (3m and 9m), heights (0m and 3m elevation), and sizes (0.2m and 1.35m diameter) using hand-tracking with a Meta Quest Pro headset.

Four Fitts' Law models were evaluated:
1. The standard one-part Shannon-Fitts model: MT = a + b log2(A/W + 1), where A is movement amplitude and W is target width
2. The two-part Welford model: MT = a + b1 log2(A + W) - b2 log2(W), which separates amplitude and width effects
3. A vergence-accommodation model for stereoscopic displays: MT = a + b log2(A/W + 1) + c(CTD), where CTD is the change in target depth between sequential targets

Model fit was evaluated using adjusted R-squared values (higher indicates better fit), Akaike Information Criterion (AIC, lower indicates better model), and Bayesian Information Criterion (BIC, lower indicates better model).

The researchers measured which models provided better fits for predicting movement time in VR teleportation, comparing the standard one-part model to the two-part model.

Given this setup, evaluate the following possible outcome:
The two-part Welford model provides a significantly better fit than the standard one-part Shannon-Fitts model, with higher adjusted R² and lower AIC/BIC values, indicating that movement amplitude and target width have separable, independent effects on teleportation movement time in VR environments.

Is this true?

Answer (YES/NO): NO